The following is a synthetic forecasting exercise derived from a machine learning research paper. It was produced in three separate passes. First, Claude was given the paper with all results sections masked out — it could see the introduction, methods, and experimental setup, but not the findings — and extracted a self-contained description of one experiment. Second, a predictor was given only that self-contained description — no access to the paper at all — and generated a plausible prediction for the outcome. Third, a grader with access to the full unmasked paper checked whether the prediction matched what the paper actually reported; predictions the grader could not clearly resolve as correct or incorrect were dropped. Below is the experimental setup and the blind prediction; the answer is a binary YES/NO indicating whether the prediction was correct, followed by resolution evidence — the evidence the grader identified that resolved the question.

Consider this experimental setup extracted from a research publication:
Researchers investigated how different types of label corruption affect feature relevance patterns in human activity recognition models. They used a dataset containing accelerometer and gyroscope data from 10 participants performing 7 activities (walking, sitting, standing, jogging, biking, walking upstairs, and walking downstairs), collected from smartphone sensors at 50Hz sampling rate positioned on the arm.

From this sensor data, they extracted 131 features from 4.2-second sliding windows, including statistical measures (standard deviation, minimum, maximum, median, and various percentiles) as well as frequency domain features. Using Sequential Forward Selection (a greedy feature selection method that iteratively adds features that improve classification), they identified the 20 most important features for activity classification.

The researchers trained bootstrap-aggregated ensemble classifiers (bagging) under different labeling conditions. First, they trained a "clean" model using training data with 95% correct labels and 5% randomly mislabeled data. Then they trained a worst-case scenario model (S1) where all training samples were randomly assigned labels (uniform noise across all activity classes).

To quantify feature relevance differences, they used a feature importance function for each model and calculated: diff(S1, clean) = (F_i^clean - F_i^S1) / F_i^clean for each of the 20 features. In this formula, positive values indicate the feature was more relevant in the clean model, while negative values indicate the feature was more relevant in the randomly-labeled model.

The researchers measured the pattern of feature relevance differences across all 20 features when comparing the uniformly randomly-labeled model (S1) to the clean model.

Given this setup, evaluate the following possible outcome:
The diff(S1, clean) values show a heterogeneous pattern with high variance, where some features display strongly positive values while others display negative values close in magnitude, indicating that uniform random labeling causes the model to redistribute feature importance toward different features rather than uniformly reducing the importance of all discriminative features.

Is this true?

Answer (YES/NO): NO